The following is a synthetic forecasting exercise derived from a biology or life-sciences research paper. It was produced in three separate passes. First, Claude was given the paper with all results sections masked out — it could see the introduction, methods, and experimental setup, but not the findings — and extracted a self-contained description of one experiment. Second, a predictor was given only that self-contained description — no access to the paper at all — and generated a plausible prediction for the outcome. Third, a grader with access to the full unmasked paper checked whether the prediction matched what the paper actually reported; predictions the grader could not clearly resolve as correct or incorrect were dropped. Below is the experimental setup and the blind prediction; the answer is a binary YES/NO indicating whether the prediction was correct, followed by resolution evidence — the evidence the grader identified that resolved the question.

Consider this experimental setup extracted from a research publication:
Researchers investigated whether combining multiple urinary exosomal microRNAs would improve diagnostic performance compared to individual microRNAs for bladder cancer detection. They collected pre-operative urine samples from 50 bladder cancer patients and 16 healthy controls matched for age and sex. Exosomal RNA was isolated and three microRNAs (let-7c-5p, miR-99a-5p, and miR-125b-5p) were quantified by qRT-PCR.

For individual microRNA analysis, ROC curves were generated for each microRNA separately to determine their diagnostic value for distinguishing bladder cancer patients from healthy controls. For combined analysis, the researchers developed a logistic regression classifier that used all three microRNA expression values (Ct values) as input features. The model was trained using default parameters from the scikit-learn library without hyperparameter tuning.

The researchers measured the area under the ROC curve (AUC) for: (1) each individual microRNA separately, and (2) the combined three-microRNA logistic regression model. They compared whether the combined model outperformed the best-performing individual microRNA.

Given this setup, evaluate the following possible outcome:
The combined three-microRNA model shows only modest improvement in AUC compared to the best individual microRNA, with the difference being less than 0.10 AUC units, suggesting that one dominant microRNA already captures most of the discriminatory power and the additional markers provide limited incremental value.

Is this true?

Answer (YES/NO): NO